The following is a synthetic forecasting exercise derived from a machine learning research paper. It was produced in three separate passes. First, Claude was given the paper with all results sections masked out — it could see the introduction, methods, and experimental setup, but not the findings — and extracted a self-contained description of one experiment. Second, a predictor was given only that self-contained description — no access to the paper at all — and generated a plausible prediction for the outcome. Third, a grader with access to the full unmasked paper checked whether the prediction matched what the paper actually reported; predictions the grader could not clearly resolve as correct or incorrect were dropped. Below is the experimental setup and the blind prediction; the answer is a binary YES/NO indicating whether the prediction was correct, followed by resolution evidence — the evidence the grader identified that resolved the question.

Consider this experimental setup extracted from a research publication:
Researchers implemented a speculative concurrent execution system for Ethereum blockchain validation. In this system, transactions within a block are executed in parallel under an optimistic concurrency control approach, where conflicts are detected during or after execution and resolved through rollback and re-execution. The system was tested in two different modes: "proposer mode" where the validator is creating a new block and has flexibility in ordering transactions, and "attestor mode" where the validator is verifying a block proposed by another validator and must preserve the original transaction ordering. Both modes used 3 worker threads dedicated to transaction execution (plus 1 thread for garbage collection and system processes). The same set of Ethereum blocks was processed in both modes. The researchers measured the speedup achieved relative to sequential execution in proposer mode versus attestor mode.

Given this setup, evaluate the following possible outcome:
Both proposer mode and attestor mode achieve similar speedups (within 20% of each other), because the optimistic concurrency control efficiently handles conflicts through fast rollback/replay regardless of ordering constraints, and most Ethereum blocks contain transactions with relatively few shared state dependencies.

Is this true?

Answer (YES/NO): NO